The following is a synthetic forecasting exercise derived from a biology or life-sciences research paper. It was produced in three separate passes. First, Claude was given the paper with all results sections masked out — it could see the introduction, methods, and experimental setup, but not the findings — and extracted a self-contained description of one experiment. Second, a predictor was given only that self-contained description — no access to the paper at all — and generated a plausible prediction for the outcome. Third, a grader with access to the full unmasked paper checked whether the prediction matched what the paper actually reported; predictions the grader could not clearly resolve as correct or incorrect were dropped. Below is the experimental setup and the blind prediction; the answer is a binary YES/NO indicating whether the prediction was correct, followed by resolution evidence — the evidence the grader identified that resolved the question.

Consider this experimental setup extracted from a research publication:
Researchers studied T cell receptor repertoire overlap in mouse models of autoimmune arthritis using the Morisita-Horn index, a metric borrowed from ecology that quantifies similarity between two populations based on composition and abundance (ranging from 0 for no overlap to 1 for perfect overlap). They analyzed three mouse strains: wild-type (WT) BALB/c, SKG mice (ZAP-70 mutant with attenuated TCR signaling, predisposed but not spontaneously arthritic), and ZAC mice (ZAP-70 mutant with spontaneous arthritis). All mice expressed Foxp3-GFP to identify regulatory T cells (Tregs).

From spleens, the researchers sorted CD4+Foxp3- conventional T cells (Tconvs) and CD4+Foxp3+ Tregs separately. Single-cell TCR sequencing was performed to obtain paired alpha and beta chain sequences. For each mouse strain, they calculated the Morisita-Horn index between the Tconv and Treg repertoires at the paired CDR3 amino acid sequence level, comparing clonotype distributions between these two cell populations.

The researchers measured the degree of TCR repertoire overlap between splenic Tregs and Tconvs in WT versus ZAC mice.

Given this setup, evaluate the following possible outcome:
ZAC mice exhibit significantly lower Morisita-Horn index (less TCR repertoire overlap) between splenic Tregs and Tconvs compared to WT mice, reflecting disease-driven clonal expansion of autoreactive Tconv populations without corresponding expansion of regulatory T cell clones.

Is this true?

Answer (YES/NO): YES